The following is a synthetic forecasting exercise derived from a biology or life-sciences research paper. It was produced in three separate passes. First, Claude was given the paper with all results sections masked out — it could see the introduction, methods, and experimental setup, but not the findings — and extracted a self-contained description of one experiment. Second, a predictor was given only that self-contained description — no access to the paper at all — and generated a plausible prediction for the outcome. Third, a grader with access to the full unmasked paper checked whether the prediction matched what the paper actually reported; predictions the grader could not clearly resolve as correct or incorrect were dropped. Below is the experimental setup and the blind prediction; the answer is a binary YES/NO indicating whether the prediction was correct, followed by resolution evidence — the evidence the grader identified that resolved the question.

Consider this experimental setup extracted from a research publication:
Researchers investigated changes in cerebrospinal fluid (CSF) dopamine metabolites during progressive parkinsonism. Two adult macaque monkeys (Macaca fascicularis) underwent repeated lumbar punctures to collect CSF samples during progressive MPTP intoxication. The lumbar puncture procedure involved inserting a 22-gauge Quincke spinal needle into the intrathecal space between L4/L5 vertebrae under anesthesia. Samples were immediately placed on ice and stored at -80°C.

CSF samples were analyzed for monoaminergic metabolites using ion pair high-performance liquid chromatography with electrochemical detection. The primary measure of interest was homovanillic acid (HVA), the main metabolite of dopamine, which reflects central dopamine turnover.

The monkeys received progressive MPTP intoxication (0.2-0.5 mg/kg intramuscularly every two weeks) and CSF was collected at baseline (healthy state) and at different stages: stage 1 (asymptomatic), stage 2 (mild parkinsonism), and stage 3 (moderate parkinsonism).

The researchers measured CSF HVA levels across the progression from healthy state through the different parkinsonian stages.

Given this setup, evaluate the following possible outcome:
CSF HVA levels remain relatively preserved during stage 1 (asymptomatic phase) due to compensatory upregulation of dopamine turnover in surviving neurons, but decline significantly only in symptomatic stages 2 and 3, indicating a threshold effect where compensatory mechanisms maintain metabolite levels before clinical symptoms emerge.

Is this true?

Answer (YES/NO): NO